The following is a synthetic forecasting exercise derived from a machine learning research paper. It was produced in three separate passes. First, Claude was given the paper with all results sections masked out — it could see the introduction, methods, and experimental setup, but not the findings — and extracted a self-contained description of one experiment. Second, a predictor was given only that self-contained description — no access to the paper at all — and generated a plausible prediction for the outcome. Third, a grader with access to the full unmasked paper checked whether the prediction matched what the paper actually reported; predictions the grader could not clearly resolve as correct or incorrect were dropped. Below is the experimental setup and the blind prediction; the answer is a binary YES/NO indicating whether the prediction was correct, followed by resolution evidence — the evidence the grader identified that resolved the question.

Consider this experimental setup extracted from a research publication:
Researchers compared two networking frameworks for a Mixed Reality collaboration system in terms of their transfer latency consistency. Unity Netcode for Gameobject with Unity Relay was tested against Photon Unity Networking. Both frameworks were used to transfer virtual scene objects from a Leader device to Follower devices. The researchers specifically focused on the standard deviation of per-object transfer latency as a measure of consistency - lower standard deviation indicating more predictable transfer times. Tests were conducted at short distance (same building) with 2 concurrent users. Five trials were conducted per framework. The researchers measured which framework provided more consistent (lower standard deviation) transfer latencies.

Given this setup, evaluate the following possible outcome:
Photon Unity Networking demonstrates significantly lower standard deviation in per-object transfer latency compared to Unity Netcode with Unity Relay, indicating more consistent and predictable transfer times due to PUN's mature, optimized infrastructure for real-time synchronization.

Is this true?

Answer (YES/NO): NO